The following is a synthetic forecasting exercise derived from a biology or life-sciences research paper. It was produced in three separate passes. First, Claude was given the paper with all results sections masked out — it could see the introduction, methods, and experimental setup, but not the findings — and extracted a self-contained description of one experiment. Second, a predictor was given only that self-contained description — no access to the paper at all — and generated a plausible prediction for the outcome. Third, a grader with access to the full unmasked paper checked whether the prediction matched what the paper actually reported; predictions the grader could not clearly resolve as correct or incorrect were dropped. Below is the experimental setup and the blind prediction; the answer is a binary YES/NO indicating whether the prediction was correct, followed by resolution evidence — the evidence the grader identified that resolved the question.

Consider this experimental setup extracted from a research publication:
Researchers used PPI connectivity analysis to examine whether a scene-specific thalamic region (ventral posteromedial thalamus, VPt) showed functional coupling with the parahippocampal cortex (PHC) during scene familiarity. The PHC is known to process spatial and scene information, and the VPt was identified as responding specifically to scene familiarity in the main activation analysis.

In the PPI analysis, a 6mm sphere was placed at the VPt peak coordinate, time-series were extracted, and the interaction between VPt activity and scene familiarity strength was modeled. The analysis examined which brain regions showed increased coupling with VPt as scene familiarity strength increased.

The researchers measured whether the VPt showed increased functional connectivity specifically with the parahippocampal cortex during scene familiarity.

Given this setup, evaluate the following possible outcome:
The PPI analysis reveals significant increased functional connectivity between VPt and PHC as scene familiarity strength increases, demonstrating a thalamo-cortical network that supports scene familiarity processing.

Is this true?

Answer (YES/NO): NO